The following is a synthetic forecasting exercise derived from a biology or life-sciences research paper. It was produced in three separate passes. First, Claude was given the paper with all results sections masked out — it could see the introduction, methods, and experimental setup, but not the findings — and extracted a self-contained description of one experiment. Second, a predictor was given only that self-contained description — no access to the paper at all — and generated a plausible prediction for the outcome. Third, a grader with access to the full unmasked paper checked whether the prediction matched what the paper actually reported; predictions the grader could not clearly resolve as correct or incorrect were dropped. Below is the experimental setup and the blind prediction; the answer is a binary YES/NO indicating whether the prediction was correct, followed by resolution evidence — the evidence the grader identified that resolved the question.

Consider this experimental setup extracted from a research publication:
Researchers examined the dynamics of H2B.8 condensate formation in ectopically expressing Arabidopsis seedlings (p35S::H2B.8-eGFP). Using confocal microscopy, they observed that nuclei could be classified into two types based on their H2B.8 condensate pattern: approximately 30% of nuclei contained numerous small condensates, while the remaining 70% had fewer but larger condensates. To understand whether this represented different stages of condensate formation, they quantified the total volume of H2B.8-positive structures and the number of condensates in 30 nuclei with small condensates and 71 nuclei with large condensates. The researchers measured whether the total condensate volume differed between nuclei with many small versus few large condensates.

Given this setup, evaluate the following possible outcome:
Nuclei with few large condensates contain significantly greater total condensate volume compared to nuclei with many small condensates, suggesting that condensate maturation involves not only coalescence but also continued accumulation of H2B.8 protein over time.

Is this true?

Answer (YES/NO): NO